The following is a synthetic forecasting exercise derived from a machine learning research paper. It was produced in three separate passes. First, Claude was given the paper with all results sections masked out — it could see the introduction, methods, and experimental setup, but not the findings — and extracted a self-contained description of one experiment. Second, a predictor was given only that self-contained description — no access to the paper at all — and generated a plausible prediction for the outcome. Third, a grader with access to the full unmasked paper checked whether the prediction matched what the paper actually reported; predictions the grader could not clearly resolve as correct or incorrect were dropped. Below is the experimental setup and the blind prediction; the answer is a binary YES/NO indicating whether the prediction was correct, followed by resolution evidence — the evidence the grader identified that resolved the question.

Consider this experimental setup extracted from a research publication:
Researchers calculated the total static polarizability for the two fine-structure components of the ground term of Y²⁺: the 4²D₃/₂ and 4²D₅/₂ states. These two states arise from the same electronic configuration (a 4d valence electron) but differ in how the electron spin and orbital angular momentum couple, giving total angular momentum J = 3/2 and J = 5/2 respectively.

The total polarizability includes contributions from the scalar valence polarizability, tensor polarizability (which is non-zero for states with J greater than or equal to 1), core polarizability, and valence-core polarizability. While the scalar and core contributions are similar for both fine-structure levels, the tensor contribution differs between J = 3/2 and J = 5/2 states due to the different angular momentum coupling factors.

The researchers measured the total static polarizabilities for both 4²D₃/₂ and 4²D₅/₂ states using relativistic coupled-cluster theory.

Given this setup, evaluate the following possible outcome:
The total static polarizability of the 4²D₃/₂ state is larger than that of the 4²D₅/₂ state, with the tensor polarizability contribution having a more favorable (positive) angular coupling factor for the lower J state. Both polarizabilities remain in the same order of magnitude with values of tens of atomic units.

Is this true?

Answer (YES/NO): NO